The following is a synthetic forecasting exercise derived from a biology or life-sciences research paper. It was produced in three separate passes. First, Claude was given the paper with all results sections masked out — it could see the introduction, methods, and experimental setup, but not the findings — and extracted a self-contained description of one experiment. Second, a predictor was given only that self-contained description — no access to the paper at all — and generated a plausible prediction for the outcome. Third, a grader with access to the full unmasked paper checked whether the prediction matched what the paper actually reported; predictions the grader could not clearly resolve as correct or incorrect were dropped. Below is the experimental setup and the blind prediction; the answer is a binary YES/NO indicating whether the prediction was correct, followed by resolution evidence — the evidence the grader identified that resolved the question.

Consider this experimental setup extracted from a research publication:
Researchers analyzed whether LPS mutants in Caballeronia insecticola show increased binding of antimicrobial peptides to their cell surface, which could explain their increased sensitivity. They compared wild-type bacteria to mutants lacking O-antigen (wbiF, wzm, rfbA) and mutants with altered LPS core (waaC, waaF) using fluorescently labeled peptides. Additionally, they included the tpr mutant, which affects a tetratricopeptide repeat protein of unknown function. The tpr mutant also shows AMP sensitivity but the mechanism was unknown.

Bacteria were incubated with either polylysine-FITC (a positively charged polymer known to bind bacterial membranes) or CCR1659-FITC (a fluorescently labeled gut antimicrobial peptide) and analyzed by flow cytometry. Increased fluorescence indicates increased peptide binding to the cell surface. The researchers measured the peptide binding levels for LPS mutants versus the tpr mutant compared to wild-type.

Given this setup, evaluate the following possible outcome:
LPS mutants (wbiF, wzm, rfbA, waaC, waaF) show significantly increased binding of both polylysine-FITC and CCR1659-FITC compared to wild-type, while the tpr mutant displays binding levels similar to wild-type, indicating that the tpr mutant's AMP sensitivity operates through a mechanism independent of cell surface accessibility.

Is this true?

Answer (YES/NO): YES